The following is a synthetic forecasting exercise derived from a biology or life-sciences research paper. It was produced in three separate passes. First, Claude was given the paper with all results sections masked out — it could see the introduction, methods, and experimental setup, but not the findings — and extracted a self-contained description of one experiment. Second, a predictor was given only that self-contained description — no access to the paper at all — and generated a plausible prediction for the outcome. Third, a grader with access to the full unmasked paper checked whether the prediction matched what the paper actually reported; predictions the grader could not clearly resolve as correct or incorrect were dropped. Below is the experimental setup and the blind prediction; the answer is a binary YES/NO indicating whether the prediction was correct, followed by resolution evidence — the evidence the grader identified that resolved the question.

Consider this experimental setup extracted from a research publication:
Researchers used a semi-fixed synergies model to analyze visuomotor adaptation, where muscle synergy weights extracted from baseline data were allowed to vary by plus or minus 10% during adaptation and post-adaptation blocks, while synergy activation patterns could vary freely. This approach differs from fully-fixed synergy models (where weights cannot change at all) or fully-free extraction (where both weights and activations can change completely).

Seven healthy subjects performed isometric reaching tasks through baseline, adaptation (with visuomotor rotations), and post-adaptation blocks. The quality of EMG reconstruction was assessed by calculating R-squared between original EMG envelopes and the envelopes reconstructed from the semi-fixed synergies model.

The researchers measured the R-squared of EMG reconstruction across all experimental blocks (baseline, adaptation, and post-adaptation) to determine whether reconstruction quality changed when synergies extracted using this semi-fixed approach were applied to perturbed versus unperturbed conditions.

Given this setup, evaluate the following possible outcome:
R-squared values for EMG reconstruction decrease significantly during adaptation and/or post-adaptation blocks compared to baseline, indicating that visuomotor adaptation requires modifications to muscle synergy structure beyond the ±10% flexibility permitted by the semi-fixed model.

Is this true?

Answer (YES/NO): NO